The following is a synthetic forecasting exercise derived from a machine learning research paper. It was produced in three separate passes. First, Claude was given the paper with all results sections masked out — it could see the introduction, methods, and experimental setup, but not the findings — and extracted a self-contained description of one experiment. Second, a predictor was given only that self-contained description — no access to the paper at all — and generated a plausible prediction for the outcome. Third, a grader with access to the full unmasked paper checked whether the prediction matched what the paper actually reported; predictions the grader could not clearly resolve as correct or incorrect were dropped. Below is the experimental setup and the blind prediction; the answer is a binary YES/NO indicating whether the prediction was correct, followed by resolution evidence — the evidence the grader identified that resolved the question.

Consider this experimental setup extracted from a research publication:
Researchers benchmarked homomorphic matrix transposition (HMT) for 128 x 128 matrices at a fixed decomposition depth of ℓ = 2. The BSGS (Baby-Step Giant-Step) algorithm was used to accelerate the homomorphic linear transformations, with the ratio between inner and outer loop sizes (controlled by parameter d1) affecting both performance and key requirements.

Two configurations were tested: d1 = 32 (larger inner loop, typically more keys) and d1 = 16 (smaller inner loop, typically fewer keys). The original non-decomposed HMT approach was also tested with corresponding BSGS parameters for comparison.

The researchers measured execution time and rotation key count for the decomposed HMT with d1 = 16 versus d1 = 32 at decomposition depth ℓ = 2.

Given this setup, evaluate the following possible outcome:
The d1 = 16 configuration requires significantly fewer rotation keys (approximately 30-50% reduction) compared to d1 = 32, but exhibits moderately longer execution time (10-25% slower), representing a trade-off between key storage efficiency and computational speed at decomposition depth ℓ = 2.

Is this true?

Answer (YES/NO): NO